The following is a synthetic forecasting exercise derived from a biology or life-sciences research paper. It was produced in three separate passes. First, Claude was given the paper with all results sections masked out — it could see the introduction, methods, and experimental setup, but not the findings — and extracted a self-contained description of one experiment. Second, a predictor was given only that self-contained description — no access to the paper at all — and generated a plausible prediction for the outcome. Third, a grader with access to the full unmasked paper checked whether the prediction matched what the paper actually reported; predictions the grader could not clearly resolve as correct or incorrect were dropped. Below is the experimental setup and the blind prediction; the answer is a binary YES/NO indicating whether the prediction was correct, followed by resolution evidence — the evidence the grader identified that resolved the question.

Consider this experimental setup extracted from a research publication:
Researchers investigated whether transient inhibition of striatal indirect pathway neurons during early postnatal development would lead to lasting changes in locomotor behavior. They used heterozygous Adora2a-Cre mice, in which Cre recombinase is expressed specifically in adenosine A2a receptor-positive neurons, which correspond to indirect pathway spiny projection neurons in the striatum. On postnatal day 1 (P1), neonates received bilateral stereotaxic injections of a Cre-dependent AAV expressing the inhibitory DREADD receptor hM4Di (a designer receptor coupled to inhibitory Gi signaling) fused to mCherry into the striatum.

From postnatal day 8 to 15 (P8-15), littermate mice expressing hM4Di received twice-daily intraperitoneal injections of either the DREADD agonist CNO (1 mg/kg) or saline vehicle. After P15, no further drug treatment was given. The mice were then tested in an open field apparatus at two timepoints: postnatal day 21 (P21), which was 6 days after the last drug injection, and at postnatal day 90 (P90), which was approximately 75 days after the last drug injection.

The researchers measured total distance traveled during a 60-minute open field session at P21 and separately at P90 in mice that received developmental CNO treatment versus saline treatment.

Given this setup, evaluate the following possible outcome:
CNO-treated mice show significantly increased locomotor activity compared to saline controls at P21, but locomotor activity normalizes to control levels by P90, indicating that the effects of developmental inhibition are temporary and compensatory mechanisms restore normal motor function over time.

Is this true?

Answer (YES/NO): NO